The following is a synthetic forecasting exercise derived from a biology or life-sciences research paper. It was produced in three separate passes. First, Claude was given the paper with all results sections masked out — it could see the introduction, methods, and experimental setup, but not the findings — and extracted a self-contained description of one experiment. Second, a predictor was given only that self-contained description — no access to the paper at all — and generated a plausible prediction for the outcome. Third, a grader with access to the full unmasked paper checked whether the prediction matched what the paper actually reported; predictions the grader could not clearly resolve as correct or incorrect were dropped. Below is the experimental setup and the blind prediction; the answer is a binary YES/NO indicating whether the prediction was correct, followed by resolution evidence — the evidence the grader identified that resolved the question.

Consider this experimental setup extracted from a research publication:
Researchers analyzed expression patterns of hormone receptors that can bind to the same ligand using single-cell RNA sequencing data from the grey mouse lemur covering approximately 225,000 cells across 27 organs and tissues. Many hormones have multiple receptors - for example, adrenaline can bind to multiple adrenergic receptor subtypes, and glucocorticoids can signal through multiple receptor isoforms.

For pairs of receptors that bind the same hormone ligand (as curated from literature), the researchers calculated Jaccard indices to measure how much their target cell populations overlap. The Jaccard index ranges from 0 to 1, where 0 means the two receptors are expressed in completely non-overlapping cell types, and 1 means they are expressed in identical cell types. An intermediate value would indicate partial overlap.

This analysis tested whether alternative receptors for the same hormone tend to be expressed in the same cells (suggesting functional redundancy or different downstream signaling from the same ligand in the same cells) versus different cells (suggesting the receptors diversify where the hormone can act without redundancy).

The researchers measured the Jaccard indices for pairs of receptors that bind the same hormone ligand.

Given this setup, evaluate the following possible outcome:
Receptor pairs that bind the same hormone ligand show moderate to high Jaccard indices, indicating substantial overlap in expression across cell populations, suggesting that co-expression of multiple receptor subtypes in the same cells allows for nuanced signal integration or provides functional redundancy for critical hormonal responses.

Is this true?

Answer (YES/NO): NO